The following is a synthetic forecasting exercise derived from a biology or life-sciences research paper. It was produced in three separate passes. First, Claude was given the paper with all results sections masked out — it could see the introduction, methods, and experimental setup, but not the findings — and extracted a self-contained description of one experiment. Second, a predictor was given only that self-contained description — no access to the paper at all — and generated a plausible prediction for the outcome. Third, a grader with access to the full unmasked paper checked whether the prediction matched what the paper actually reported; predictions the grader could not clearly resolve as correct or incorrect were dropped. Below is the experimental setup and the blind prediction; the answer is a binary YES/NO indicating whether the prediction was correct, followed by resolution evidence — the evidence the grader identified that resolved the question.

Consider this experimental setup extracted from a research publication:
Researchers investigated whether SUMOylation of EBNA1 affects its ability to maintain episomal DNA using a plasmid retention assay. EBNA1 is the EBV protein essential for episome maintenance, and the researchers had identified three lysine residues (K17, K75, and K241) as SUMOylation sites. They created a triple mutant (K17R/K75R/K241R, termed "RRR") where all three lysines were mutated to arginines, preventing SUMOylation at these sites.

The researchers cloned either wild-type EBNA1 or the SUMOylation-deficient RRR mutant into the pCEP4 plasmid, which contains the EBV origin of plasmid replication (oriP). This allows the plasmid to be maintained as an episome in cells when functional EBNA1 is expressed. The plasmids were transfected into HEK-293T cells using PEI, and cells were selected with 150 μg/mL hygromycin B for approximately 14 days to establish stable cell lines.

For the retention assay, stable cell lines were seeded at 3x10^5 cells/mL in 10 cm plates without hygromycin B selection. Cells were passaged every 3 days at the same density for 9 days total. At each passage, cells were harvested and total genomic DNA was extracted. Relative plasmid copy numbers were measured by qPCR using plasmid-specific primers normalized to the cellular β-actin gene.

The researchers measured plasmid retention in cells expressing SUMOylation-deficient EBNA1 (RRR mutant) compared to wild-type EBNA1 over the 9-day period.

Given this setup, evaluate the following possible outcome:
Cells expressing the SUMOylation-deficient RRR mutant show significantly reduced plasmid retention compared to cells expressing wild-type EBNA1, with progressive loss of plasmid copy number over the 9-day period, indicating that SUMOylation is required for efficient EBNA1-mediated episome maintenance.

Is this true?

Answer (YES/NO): YES